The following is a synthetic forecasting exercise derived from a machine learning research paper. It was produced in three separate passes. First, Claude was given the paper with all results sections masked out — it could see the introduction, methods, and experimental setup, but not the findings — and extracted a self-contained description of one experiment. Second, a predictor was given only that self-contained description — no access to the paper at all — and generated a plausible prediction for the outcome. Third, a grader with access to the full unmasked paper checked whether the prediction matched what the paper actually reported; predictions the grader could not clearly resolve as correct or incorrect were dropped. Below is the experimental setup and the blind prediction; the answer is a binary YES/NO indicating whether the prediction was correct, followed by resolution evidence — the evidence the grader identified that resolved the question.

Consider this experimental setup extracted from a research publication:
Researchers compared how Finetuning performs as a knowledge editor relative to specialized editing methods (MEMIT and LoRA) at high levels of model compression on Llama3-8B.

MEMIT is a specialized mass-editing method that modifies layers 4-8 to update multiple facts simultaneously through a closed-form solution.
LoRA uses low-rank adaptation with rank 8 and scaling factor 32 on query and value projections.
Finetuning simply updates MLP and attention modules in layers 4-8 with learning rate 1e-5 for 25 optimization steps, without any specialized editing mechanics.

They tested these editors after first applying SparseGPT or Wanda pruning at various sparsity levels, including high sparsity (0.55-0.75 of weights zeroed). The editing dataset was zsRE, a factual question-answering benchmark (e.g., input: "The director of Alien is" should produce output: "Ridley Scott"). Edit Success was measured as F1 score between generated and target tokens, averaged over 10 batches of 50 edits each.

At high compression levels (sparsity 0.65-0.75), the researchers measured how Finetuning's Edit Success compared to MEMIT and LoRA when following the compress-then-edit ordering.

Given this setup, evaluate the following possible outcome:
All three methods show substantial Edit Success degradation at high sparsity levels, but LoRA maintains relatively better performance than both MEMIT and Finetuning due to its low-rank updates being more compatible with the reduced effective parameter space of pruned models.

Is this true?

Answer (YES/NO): NO